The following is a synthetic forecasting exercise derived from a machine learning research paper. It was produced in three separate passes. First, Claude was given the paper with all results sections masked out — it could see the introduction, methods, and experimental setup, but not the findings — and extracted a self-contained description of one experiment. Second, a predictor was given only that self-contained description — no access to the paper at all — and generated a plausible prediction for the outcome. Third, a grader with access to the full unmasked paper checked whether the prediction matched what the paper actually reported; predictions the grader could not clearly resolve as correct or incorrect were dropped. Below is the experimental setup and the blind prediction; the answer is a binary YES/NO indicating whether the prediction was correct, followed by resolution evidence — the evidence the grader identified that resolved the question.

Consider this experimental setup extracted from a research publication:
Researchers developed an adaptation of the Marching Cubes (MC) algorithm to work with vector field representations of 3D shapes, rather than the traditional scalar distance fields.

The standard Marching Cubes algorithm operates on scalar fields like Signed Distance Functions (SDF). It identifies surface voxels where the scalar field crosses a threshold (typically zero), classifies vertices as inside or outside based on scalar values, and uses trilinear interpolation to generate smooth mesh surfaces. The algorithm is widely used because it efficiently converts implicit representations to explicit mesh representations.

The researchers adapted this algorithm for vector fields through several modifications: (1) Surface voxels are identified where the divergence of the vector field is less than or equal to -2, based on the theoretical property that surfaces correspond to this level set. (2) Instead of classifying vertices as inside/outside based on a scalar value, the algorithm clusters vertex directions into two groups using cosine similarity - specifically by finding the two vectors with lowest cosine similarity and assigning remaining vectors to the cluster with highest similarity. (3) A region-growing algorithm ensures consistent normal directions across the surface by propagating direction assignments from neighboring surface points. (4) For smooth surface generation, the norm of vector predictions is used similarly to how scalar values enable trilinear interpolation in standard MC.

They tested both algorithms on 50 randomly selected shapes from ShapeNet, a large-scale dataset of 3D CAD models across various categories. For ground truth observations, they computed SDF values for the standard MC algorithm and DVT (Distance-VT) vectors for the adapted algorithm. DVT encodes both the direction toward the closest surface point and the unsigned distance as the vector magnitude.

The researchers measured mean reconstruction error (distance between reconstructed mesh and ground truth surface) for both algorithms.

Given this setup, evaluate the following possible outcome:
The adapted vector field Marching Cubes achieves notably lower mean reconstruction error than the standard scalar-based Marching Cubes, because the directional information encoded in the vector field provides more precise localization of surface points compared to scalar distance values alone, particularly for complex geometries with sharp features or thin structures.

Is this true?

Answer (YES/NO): NO